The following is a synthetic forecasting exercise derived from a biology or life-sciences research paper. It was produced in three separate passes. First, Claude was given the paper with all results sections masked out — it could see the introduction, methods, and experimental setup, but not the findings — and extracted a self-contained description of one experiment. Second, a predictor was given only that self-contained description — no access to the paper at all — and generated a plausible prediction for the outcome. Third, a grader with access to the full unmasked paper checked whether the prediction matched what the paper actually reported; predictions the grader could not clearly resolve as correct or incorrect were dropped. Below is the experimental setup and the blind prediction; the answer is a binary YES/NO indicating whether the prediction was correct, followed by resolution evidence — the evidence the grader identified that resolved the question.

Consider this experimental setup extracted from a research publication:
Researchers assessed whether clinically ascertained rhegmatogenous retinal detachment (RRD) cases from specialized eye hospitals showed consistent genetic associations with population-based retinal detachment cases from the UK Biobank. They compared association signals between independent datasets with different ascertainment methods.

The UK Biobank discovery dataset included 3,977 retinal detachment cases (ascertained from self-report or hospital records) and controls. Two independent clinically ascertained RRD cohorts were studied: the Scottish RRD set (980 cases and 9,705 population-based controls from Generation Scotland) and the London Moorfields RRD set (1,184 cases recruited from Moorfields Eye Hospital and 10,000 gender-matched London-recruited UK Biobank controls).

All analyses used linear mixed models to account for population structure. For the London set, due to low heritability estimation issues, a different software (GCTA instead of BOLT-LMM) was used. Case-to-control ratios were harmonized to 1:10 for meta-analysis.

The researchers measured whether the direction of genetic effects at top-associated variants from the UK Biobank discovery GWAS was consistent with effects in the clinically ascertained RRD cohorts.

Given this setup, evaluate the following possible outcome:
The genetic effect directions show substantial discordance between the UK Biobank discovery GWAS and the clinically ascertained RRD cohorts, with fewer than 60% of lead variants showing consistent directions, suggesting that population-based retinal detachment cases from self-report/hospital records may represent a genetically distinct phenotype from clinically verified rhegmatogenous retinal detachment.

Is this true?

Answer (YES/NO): NO